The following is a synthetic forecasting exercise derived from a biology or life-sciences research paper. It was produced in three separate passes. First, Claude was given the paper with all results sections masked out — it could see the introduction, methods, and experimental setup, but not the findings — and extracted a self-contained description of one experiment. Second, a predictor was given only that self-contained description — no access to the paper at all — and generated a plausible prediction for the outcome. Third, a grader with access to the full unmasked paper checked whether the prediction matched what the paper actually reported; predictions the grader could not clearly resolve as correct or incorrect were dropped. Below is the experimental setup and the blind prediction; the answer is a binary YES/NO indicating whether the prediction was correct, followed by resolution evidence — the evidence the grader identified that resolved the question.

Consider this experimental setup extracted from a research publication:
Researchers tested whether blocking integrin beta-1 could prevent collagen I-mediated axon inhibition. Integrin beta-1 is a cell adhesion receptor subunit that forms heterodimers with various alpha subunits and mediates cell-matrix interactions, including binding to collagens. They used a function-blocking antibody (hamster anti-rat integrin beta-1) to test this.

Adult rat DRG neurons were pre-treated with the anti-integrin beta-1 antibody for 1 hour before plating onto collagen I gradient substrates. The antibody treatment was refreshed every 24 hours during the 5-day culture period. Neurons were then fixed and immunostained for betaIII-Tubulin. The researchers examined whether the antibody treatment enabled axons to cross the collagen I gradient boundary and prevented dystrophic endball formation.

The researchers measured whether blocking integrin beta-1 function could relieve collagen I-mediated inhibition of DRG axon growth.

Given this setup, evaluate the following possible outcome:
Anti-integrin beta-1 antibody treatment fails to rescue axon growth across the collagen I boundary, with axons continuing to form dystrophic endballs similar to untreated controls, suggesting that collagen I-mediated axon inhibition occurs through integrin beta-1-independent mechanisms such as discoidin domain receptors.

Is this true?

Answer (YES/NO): NO